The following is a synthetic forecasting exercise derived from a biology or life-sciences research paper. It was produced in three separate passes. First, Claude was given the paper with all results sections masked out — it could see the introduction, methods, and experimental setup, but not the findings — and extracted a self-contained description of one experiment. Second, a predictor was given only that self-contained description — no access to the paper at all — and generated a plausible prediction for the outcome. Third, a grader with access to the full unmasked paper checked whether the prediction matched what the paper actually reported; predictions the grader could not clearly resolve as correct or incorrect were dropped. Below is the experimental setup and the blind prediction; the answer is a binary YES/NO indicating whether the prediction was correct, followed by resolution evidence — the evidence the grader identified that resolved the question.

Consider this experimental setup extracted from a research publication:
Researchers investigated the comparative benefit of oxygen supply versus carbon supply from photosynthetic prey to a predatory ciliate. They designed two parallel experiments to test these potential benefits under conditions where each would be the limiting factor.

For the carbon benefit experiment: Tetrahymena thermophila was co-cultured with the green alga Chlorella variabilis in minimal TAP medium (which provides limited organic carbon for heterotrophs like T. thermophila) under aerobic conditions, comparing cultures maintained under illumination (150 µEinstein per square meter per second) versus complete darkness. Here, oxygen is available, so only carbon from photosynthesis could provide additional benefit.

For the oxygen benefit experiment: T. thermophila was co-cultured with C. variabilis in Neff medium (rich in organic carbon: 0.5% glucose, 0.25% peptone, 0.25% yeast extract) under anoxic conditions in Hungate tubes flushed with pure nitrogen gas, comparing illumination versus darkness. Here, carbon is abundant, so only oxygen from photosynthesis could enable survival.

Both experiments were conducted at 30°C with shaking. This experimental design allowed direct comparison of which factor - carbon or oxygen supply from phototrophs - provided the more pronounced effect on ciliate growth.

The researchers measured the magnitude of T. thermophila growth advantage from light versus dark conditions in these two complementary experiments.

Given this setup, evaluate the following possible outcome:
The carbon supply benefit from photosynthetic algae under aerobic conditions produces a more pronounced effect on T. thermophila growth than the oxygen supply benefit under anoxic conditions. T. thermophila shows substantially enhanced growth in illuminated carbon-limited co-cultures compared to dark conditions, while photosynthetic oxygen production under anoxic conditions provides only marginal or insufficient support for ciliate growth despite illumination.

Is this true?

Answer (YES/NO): NO